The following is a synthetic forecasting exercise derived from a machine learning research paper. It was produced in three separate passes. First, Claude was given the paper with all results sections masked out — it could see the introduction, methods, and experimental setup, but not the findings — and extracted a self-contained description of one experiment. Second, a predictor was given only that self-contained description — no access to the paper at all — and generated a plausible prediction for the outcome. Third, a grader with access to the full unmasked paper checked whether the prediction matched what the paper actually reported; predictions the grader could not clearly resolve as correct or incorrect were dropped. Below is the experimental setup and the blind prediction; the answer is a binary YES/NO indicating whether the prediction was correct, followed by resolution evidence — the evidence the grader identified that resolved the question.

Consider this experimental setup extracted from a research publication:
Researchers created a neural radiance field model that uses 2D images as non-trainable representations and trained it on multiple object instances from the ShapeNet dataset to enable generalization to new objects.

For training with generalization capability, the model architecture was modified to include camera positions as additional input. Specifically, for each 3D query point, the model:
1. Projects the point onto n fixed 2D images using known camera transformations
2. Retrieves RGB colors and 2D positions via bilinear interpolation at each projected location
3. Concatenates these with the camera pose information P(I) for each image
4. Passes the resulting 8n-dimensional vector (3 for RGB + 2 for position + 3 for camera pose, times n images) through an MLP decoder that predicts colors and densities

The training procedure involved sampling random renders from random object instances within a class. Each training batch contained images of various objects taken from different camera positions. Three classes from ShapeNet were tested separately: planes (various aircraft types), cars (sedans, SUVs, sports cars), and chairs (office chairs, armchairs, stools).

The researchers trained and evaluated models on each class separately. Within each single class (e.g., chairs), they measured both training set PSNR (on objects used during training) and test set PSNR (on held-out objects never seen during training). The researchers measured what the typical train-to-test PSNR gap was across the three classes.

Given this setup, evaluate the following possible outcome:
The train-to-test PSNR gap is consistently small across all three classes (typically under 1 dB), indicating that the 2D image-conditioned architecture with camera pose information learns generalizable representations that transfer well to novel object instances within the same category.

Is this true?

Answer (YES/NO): NO